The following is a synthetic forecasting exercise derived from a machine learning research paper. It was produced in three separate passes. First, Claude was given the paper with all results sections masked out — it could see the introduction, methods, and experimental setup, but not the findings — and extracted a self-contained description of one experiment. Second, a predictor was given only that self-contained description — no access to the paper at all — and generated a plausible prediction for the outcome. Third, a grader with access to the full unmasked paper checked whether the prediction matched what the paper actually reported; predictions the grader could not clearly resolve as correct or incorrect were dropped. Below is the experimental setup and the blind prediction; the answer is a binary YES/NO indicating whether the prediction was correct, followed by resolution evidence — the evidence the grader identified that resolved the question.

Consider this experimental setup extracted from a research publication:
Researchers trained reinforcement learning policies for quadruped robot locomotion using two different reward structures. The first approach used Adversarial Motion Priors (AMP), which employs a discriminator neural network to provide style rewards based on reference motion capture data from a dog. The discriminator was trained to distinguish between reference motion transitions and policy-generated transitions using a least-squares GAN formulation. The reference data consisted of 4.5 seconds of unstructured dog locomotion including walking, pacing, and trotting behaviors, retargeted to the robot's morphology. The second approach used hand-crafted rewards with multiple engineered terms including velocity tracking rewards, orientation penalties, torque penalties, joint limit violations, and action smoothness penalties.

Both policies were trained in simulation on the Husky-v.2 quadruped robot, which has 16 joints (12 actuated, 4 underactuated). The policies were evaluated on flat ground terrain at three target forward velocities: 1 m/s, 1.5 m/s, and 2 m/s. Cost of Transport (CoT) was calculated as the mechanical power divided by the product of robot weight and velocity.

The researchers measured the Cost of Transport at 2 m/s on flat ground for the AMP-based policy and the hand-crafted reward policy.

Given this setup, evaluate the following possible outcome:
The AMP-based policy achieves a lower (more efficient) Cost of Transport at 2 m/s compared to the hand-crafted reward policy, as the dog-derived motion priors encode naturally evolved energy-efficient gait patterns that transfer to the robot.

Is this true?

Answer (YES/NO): NO